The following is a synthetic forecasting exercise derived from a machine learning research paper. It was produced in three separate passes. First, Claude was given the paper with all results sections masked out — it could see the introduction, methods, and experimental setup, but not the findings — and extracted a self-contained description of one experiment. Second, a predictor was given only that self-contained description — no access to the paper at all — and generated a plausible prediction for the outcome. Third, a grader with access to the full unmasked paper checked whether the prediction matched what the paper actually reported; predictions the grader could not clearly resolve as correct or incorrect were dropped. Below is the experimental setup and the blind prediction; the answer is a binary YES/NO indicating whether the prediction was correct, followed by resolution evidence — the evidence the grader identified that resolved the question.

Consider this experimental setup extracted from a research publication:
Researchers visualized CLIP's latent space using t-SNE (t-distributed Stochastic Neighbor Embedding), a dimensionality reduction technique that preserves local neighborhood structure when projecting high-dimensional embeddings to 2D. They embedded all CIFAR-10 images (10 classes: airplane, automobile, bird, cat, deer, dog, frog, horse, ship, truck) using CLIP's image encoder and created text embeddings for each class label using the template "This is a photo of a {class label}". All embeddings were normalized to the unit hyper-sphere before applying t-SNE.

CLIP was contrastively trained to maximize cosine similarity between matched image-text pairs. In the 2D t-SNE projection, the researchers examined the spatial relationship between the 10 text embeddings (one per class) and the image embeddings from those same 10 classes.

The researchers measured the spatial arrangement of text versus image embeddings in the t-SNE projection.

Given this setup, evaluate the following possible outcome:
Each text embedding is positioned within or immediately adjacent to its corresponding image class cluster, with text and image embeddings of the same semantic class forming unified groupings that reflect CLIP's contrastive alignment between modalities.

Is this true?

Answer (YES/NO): NO